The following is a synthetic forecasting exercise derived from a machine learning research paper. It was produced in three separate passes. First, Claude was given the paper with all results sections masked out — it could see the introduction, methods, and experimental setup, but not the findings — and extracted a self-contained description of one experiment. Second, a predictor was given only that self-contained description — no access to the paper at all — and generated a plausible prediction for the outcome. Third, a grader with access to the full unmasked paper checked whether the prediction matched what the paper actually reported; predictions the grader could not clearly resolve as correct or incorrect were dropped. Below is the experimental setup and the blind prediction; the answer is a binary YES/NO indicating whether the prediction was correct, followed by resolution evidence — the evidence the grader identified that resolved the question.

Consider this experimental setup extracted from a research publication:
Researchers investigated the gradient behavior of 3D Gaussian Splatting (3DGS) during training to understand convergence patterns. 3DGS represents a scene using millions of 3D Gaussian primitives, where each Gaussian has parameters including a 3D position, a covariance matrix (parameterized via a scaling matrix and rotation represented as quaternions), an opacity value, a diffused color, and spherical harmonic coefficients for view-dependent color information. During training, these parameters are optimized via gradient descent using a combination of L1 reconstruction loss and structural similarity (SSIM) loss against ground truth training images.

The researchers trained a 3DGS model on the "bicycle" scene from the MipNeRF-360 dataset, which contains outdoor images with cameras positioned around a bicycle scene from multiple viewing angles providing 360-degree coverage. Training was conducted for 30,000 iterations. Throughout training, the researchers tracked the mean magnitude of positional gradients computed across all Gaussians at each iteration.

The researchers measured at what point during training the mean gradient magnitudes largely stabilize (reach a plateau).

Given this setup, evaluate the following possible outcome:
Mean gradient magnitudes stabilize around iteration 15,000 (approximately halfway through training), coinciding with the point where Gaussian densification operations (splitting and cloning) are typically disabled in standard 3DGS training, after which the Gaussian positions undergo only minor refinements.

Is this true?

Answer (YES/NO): NO